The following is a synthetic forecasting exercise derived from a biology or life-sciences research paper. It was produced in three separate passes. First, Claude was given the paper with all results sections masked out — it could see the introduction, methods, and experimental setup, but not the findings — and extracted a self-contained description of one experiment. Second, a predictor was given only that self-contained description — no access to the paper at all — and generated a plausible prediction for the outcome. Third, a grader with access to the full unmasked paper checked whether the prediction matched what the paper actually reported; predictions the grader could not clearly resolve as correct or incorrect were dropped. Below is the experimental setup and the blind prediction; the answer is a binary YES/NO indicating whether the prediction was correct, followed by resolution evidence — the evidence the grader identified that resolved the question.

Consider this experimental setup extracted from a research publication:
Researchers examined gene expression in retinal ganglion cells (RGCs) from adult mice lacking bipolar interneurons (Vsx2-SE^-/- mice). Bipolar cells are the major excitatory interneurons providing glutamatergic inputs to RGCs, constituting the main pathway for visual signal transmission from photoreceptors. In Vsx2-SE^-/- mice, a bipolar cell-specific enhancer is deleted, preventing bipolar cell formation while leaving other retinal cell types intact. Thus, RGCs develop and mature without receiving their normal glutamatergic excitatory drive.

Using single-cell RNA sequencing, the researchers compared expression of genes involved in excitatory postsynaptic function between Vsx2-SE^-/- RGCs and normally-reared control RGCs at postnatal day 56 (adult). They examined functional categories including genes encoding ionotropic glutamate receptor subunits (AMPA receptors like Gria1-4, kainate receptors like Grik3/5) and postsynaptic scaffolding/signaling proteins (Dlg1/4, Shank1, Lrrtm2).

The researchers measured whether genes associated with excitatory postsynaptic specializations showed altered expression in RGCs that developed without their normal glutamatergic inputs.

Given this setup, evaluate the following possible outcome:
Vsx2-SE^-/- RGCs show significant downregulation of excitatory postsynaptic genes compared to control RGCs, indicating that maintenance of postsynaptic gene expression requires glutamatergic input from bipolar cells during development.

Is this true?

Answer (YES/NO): NO